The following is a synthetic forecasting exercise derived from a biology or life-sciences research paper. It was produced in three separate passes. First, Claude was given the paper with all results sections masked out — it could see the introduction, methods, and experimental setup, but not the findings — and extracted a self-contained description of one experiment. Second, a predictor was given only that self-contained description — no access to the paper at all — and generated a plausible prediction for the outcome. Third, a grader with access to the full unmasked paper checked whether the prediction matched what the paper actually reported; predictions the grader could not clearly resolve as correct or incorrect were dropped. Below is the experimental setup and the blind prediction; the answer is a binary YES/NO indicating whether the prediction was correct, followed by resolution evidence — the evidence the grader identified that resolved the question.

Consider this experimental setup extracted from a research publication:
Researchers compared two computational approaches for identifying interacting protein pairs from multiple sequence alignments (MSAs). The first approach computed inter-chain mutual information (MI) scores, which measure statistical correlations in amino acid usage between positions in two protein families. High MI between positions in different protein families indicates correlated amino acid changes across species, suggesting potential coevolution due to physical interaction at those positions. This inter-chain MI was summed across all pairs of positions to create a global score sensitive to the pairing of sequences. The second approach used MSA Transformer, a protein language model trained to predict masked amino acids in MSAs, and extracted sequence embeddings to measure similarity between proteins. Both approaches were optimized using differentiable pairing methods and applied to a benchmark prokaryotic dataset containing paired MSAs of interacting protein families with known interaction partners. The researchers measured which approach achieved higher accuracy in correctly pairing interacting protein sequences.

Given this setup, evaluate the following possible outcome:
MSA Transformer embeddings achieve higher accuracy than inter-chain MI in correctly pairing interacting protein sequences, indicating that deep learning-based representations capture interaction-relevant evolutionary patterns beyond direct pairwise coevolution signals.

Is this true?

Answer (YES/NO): YES